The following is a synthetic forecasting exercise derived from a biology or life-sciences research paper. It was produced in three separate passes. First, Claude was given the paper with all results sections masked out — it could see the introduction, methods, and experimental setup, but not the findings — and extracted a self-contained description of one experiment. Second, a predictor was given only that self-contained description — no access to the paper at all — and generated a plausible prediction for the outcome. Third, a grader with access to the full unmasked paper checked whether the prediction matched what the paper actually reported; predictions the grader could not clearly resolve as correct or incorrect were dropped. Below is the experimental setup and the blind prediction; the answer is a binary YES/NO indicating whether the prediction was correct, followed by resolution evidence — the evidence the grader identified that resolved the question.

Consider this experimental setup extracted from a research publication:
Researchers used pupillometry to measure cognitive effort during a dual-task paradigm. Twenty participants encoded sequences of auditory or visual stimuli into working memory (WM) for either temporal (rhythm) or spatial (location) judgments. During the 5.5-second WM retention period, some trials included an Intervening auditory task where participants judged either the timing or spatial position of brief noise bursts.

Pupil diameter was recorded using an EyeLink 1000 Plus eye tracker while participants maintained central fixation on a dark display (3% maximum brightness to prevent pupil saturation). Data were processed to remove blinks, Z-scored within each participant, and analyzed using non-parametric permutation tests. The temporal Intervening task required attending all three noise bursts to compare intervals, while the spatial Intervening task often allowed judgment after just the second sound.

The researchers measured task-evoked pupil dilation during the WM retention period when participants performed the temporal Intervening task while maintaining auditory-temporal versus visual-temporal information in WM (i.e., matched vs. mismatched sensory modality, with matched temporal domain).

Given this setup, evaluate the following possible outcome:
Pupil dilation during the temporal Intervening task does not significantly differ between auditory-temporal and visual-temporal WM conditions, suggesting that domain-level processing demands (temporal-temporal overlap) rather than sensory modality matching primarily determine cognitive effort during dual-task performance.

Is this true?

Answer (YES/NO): NO